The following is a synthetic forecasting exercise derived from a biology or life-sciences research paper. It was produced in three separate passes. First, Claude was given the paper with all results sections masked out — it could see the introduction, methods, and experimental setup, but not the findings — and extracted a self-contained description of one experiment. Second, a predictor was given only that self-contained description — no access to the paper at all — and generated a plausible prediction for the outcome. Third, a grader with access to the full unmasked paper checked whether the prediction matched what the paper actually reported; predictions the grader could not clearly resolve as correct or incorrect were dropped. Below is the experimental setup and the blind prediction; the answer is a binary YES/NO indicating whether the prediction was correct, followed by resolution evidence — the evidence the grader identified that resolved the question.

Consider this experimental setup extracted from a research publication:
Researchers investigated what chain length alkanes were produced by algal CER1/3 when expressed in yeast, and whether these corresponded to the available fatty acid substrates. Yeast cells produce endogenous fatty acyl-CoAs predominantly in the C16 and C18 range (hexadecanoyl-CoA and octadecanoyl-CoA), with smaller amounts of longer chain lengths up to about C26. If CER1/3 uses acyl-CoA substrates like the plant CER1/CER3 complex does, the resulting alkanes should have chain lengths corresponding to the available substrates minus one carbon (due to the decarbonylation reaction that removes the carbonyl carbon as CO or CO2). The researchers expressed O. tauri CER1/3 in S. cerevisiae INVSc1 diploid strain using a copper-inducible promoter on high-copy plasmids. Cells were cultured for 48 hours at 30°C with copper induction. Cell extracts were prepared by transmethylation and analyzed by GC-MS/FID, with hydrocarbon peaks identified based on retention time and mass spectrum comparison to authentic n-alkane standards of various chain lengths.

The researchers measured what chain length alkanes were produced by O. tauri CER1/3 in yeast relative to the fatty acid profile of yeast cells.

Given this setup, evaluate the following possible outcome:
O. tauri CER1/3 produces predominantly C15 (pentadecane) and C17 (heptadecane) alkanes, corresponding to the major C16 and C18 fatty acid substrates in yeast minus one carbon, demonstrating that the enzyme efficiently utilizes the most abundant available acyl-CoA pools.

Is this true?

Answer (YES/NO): NO